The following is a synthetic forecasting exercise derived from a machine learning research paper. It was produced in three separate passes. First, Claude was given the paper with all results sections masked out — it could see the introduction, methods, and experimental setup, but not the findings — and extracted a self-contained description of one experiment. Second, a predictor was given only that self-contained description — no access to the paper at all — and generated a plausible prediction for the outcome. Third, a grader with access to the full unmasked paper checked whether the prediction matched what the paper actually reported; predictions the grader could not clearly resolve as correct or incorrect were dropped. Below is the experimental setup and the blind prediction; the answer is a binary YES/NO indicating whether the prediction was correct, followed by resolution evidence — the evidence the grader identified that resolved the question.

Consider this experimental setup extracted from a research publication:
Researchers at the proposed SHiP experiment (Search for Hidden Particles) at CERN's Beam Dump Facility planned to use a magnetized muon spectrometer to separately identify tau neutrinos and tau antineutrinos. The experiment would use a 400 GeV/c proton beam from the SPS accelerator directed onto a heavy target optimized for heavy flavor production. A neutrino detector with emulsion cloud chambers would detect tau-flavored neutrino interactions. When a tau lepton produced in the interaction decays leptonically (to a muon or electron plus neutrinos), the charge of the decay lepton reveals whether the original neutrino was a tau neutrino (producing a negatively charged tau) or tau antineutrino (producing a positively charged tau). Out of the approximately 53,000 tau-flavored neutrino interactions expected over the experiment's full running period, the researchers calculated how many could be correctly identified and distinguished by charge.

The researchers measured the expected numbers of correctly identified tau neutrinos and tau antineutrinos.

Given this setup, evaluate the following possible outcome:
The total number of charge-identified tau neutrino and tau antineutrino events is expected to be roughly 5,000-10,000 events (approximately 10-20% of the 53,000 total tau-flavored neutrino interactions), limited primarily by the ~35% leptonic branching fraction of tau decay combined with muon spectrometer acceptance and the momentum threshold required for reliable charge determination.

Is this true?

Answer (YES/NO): YES